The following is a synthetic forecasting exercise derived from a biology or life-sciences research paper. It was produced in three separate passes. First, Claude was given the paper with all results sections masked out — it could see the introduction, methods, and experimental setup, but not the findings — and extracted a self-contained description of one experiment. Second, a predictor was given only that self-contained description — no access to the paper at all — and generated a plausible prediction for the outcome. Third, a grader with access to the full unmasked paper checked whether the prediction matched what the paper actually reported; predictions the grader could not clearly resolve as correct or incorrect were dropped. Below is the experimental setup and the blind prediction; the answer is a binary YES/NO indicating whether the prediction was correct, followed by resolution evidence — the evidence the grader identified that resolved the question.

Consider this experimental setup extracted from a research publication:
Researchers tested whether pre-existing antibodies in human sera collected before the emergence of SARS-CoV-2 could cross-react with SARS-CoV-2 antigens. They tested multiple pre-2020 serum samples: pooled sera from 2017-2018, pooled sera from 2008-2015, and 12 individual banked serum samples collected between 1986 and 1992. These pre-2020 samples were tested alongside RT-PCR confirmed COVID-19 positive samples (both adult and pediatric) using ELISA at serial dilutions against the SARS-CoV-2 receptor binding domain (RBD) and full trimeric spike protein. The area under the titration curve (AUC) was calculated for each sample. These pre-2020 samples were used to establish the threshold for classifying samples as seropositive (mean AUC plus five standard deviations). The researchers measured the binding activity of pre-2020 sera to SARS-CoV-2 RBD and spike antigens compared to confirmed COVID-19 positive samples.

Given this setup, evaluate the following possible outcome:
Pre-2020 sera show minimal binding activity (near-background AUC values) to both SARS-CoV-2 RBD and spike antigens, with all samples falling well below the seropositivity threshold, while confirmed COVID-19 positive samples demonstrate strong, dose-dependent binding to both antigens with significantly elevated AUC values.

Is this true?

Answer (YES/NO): YES